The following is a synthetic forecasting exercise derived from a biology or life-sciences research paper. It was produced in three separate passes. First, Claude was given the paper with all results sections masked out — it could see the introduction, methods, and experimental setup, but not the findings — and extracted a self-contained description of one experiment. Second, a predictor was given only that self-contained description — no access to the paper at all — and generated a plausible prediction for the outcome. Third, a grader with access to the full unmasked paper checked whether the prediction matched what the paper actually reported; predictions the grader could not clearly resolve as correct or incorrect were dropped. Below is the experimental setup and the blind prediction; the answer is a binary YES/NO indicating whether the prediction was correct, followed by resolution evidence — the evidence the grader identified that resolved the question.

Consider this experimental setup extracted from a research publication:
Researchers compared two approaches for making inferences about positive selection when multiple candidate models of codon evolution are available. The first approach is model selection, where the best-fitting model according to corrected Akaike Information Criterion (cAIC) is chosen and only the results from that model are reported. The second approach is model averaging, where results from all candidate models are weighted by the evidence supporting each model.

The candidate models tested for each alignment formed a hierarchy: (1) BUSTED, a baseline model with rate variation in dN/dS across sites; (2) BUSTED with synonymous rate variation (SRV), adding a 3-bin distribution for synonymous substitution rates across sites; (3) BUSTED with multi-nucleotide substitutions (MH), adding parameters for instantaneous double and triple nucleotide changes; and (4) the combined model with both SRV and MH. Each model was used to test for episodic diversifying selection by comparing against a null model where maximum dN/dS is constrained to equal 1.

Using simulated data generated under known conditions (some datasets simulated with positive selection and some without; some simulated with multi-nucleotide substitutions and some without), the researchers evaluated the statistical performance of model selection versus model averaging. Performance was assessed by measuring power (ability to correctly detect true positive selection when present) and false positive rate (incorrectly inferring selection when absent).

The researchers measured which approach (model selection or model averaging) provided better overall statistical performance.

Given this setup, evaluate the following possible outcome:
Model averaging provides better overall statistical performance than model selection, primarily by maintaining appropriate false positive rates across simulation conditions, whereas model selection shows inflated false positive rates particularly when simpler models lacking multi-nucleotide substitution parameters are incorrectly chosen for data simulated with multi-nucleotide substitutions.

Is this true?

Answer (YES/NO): YES